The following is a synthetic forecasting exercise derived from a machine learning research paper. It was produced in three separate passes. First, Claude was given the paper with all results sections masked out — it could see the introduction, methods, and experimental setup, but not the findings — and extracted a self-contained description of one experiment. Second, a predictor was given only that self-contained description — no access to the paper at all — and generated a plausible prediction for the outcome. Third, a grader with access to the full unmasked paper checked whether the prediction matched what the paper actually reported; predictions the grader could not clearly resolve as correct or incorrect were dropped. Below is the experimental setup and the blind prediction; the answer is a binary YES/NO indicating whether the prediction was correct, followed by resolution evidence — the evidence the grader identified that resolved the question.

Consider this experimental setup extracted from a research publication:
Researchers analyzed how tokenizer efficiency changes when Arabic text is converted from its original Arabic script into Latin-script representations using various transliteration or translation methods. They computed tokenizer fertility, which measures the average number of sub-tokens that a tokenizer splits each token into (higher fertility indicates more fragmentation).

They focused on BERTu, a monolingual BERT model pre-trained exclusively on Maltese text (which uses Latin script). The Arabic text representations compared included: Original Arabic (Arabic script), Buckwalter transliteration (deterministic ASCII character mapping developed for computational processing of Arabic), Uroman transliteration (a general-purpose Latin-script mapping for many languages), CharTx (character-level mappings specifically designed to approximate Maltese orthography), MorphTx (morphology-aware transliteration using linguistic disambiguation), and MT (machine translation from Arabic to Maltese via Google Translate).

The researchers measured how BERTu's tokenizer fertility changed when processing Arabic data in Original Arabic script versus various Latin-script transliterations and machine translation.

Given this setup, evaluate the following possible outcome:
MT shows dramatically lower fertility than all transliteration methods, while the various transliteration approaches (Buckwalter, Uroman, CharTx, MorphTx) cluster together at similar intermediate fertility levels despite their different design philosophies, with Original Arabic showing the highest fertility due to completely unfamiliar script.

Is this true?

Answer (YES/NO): NO